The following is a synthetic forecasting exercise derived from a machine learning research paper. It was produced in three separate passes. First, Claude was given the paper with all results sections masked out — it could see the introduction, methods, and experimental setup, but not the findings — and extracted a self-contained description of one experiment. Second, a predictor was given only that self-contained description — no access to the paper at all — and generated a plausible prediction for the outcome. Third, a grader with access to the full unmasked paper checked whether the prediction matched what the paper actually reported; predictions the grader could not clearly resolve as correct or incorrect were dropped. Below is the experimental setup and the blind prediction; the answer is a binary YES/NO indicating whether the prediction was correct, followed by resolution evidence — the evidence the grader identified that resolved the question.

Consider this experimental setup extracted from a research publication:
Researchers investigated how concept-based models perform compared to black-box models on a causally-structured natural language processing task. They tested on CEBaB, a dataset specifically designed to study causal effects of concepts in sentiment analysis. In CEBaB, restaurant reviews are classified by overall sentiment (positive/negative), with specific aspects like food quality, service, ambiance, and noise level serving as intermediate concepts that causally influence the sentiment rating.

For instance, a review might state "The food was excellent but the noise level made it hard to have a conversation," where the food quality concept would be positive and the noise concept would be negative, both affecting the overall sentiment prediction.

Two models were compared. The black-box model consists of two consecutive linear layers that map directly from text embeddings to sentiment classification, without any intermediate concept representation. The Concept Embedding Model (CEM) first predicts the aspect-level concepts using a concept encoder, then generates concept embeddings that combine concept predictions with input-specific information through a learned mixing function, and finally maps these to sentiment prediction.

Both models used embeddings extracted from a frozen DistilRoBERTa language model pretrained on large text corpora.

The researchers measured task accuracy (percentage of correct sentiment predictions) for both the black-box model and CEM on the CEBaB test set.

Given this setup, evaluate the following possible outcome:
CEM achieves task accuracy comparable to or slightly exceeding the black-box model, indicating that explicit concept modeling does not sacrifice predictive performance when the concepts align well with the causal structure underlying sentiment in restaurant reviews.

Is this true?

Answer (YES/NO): YES